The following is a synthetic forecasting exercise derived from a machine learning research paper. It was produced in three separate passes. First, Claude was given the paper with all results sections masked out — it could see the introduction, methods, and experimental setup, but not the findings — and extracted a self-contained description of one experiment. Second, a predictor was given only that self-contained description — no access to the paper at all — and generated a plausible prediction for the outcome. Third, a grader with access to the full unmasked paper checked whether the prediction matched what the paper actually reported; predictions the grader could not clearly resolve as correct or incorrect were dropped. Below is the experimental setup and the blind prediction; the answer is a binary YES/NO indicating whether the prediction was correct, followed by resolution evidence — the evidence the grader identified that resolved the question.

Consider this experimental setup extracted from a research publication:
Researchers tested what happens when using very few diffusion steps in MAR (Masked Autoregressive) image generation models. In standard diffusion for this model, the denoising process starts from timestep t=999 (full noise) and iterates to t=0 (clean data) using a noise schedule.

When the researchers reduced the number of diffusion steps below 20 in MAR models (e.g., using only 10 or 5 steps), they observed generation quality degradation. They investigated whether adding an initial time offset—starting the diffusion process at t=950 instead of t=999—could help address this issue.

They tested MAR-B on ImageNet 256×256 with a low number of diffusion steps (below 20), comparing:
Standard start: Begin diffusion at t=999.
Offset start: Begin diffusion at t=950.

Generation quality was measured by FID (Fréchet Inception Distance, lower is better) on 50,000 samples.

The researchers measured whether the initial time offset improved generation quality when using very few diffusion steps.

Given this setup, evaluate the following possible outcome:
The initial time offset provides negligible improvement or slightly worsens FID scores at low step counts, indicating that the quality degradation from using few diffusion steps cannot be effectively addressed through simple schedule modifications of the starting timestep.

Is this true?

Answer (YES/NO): NO